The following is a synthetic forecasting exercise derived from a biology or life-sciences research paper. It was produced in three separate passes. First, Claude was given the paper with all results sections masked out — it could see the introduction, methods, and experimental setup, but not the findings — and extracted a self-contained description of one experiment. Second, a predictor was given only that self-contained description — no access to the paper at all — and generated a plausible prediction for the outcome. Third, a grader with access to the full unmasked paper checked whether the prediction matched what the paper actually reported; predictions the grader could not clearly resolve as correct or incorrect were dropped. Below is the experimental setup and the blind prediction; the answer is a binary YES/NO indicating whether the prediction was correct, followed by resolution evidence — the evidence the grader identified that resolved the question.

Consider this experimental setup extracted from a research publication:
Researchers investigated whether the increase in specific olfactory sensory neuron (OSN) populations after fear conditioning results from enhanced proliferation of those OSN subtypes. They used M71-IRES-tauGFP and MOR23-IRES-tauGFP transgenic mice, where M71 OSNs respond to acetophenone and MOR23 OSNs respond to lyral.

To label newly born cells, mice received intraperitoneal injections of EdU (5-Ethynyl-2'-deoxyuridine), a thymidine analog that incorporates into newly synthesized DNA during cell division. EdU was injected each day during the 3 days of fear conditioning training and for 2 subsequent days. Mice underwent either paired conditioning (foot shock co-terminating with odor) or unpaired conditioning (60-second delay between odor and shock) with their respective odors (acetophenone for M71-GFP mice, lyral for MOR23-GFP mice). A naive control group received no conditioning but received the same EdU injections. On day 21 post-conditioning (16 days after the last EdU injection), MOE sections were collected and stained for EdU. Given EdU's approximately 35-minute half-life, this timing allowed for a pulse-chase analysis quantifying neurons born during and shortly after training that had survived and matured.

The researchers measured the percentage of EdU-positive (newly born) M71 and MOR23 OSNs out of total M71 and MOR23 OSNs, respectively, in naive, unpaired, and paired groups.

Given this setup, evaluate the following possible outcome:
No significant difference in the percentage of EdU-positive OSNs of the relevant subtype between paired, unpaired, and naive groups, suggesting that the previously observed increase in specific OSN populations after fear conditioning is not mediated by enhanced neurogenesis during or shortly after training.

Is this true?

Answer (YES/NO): NO